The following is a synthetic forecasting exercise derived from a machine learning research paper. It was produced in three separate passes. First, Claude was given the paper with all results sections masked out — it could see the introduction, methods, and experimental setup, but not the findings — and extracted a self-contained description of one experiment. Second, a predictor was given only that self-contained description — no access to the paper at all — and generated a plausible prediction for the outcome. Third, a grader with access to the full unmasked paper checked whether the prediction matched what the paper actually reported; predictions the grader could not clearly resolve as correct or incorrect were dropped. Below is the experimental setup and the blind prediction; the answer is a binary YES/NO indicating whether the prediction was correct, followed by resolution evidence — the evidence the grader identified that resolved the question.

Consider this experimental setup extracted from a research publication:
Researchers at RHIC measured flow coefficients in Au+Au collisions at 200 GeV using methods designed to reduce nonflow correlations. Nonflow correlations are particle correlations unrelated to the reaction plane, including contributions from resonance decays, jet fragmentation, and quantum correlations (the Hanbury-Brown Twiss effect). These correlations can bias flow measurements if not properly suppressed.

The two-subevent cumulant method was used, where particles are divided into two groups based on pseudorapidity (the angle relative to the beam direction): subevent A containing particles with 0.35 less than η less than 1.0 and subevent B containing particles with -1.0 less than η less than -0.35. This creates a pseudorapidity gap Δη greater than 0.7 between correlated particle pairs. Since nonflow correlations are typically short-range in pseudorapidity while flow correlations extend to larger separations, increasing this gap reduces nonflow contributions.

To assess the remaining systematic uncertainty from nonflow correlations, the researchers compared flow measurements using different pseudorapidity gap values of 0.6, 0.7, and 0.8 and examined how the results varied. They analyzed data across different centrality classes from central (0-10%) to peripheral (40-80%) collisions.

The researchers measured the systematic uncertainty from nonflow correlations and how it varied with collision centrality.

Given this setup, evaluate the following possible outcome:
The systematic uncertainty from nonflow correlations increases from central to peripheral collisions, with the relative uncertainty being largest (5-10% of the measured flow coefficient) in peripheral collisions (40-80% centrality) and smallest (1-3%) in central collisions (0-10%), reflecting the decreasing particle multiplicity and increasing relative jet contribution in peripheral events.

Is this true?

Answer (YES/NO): YES